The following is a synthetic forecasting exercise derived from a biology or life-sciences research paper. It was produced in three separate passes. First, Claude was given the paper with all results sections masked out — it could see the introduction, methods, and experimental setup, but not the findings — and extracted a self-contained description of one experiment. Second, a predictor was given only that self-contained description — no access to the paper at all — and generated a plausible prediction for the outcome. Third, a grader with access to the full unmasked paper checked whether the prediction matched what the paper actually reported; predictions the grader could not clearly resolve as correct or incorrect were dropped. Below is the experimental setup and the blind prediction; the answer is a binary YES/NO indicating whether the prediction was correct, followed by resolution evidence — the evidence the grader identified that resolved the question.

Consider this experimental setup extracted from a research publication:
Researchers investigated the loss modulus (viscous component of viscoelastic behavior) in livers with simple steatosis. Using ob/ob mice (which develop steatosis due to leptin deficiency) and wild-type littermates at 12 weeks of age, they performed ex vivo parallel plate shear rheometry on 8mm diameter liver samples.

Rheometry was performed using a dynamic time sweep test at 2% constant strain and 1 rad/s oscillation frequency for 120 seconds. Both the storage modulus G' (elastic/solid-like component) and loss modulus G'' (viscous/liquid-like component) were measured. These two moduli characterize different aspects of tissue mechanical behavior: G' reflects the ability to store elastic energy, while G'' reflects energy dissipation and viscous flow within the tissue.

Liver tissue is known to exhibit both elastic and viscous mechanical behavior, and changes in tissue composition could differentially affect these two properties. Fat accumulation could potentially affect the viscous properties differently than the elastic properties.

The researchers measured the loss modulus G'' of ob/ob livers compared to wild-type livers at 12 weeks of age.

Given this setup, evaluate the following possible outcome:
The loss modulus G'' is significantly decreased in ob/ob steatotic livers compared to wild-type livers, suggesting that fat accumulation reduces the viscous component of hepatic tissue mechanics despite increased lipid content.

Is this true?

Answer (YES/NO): YES